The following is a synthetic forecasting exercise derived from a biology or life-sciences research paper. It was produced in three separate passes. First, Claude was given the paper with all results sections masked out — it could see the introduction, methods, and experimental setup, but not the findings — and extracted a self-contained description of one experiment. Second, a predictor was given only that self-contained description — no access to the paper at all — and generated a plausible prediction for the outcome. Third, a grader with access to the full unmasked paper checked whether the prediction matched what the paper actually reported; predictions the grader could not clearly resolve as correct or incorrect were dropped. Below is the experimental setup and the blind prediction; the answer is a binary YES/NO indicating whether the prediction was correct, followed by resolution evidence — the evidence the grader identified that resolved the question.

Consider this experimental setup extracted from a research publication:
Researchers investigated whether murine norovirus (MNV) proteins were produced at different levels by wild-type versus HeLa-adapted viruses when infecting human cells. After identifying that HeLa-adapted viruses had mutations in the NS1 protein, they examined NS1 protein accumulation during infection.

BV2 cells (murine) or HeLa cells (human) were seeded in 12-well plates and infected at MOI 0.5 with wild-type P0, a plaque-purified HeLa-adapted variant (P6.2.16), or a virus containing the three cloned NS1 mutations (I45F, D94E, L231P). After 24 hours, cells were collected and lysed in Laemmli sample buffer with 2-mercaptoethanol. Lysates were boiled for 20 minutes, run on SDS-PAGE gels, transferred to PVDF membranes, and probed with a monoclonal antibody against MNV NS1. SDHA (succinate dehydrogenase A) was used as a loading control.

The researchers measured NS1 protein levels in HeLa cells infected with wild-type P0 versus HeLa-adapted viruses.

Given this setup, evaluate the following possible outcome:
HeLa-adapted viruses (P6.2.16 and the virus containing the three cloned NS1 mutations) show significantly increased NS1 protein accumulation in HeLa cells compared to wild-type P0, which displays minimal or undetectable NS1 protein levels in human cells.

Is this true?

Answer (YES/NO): YES